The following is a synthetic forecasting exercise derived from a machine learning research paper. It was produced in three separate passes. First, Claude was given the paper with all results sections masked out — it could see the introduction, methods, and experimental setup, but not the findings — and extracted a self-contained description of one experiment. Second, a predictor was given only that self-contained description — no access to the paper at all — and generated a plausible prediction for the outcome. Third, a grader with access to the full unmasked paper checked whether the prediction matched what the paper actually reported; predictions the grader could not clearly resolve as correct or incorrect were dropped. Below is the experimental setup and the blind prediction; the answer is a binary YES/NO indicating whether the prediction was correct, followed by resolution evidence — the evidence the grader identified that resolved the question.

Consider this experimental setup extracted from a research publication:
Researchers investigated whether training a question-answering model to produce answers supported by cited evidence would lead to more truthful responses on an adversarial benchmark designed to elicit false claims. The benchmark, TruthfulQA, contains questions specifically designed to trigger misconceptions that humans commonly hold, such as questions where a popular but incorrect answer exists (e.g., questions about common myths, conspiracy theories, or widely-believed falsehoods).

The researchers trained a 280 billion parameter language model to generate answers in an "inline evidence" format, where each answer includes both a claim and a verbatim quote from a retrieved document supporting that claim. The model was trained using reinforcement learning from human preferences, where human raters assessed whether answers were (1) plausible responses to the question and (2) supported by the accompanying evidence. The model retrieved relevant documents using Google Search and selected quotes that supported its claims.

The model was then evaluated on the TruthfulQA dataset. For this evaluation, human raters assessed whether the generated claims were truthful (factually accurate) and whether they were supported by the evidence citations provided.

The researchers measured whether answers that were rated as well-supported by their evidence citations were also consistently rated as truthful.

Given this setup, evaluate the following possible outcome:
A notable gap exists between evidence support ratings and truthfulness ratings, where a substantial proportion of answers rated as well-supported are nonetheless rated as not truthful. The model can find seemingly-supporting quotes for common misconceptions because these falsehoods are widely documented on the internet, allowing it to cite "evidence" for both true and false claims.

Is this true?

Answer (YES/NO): YES